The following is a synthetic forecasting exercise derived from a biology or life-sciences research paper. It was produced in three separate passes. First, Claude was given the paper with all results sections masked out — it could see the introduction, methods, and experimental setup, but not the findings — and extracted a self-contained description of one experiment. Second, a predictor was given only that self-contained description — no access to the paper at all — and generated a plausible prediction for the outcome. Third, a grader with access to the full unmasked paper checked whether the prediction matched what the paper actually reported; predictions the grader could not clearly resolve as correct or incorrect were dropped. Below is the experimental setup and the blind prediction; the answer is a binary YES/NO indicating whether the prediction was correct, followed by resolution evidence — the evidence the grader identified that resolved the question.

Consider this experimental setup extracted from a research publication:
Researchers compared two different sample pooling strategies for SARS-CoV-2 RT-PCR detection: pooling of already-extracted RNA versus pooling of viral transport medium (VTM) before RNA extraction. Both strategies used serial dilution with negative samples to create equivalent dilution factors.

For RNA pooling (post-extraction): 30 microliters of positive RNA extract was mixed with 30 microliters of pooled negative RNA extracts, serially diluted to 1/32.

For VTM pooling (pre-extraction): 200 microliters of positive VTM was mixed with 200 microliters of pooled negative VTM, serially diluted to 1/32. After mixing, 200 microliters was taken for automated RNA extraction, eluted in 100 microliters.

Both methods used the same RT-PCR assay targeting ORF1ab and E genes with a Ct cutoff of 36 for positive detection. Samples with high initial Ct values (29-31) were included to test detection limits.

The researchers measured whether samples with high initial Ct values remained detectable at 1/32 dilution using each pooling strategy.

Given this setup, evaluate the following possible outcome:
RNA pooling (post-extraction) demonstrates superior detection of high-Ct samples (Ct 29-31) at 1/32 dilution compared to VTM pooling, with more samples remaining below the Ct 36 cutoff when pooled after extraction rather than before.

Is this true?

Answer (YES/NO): YES